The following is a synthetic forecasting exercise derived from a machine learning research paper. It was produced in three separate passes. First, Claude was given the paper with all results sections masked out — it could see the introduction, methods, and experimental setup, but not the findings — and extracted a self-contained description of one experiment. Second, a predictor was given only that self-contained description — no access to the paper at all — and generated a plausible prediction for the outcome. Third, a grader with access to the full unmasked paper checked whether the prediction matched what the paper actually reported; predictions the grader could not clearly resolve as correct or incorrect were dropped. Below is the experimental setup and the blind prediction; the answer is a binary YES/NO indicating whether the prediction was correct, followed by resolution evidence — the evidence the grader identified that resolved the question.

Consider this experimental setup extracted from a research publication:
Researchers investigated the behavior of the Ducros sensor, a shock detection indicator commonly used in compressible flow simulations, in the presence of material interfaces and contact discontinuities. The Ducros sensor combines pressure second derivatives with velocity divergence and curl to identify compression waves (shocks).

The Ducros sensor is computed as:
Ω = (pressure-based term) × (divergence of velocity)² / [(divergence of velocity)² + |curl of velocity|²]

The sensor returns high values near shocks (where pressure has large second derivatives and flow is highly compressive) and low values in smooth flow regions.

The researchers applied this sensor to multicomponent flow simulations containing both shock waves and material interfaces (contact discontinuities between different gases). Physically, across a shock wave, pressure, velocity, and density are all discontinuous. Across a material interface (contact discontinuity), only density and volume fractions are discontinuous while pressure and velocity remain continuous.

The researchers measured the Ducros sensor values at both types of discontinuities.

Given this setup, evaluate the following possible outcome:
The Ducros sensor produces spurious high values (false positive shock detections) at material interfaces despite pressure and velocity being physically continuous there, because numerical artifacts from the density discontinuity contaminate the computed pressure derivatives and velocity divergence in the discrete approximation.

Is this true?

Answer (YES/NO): NO